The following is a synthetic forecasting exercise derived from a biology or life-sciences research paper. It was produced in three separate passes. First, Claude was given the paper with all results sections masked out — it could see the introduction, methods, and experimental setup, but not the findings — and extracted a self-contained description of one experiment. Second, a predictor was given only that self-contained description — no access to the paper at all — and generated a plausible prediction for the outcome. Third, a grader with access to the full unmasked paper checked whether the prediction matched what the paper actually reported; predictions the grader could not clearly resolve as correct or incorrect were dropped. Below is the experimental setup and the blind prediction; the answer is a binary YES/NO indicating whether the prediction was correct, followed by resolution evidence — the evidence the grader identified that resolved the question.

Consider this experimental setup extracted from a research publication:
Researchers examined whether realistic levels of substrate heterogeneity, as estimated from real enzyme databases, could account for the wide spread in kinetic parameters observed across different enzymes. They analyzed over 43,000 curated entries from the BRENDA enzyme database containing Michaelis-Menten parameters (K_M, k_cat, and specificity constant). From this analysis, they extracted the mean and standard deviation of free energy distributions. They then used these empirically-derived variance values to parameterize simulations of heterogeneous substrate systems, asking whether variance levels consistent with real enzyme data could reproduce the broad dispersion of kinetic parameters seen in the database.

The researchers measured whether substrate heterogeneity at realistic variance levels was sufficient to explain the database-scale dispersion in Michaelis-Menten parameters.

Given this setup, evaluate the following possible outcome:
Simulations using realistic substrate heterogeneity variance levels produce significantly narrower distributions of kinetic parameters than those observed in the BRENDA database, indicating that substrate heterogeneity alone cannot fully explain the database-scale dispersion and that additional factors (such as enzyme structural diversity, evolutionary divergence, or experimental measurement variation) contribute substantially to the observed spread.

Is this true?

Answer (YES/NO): NO